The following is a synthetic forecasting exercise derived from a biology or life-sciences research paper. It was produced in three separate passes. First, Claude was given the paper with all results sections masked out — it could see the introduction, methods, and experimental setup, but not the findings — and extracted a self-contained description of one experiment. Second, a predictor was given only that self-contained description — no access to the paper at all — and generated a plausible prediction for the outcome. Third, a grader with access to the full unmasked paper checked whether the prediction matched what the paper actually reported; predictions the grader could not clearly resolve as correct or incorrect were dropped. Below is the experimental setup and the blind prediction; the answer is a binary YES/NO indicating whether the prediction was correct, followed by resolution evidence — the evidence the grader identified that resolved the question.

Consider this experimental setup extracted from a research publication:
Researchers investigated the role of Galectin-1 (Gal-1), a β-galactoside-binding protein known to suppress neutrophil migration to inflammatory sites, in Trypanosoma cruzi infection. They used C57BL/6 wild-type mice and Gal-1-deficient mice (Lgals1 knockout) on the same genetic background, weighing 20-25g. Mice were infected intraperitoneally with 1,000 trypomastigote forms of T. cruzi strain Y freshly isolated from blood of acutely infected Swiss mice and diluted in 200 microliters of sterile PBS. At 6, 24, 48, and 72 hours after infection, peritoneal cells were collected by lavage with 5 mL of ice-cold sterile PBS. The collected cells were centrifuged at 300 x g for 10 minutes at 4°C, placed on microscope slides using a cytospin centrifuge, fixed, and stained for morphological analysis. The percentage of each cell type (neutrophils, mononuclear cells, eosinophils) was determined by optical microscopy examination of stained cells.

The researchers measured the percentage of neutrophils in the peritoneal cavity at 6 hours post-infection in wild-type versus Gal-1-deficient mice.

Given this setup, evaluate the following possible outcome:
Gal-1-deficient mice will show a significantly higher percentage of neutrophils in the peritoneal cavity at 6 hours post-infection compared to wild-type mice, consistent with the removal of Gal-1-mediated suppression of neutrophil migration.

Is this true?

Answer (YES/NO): NO